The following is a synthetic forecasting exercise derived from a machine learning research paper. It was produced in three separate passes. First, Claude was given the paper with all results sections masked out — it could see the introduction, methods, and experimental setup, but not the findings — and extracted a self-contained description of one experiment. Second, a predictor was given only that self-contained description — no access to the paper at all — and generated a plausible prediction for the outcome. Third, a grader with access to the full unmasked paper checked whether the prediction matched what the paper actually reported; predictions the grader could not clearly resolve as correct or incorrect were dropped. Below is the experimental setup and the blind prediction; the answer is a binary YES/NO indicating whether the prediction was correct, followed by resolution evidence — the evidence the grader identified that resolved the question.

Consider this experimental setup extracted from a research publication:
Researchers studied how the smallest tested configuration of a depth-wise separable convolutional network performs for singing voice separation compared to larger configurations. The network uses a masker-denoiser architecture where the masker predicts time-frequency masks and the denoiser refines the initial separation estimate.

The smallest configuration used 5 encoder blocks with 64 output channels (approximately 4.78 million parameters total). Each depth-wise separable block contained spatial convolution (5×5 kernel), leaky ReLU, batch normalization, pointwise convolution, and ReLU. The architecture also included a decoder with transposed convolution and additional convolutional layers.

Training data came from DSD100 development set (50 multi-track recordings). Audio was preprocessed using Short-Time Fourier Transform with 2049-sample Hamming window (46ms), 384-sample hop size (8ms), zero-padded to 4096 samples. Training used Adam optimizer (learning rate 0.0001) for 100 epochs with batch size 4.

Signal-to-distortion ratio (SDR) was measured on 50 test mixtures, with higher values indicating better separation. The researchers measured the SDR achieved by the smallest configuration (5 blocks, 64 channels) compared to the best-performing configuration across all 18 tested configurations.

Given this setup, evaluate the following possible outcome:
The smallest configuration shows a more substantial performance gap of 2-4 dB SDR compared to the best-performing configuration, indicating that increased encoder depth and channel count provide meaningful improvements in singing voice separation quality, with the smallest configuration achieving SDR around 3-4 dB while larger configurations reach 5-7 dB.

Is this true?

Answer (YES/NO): NO